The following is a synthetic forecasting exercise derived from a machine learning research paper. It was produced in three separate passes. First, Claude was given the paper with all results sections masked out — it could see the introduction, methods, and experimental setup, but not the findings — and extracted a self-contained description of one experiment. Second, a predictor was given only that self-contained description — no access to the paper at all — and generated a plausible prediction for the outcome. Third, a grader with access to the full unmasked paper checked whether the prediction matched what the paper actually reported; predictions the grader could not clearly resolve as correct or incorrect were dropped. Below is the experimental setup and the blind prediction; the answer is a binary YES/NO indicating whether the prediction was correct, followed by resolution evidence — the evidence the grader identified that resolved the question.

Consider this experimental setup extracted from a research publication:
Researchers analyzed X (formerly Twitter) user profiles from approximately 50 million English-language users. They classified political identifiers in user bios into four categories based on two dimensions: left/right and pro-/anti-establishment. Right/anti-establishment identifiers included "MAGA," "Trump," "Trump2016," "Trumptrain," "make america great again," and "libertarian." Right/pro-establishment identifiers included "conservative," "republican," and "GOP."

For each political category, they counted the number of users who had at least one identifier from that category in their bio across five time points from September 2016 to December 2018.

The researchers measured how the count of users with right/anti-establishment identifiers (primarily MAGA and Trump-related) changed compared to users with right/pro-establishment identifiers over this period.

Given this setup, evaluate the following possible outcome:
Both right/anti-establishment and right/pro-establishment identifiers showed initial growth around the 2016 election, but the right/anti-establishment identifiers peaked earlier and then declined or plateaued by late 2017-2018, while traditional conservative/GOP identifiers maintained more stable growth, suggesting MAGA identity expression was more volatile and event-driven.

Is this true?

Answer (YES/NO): NO